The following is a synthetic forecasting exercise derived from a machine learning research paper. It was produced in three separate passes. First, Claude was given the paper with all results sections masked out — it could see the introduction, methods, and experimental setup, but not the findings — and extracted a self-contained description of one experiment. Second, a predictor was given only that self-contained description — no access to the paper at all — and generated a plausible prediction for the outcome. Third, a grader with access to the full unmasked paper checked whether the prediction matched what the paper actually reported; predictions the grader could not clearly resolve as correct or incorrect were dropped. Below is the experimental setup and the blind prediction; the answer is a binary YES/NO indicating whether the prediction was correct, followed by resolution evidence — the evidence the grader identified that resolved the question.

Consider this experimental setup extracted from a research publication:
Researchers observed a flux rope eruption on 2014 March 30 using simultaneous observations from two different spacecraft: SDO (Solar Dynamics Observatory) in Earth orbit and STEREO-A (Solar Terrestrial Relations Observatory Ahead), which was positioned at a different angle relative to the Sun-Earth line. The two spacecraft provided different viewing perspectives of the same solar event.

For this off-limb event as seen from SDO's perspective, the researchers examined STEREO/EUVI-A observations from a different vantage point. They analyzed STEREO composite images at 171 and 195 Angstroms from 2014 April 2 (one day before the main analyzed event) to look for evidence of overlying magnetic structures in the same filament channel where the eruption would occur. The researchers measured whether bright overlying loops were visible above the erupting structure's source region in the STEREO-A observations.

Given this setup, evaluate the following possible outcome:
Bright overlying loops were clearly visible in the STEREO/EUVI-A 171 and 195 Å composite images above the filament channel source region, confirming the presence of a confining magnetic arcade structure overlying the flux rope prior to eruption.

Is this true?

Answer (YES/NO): YES